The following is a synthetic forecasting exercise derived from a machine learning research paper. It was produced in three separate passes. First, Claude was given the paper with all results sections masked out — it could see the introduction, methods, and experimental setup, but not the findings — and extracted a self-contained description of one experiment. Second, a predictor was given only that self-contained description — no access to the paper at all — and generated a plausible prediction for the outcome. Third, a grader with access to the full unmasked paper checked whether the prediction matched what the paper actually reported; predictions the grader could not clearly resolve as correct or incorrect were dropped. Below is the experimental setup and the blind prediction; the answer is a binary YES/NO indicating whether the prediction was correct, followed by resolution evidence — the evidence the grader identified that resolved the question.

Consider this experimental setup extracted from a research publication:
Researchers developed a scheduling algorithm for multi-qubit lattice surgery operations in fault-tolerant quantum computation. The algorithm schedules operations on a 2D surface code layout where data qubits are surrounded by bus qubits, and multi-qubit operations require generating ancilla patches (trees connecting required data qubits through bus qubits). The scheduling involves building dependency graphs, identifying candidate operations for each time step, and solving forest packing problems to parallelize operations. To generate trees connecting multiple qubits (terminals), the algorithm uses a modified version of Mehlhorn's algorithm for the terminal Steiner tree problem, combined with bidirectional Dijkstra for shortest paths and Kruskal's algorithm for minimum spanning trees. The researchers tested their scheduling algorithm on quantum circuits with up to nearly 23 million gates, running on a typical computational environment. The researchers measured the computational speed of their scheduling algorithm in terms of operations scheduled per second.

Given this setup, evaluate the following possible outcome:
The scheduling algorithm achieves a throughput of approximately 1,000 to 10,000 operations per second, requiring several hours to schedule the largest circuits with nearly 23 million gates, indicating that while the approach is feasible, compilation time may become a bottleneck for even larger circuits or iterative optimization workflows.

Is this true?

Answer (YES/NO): NO